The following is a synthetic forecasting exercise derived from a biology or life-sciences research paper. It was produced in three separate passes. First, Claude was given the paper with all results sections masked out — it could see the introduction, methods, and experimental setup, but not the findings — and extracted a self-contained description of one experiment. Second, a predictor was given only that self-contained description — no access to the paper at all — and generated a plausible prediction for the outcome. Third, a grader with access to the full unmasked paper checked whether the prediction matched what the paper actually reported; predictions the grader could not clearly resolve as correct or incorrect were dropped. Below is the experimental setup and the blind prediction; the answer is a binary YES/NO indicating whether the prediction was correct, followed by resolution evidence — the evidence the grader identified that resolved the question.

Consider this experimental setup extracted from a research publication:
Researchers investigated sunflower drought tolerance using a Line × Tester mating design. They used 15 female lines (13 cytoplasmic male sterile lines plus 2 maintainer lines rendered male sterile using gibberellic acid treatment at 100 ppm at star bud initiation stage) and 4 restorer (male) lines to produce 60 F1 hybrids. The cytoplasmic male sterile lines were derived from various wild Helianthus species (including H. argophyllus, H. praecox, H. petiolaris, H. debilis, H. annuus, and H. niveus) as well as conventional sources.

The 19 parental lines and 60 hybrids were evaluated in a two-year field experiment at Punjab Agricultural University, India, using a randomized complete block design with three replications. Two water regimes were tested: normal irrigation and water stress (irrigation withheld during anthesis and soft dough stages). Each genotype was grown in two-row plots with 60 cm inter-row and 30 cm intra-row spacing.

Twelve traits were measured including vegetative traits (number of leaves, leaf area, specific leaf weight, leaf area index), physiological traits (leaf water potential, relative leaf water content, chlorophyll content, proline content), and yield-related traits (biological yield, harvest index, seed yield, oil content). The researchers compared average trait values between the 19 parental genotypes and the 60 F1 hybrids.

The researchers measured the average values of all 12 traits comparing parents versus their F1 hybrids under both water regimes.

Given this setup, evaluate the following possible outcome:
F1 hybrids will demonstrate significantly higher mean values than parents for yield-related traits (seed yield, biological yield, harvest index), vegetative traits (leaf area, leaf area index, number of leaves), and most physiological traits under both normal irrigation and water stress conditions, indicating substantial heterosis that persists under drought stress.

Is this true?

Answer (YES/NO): NO